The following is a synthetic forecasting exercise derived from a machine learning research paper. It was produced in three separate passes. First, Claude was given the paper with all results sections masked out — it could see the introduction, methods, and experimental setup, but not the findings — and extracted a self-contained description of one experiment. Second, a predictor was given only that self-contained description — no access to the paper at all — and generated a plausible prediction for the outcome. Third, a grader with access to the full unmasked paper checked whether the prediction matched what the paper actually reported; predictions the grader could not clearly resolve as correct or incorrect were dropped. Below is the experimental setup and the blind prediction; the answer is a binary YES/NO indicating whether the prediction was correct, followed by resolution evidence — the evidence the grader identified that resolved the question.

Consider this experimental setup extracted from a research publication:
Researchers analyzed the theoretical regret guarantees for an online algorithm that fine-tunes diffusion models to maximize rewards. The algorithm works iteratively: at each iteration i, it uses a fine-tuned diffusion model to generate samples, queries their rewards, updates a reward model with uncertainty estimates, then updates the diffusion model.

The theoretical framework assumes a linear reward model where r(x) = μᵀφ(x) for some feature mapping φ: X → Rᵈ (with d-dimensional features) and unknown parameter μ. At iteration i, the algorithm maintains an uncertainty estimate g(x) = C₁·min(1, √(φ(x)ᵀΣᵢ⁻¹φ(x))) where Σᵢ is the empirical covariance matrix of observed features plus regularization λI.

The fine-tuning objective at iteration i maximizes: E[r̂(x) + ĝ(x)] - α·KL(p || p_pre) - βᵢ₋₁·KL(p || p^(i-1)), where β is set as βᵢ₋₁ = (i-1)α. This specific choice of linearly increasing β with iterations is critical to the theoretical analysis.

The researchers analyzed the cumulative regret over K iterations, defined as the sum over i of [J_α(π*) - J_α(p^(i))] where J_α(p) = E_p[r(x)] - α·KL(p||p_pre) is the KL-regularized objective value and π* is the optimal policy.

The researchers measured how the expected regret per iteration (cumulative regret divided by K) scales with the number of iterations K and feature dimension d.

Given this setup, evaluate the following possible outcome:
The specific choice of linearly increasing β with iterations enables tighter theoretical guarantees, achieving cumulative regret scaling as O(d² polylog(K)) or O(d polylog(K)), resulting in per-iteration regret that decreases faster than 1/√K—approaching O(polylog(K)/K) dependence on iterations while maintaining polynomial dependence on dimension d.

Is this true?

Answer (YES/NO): NO